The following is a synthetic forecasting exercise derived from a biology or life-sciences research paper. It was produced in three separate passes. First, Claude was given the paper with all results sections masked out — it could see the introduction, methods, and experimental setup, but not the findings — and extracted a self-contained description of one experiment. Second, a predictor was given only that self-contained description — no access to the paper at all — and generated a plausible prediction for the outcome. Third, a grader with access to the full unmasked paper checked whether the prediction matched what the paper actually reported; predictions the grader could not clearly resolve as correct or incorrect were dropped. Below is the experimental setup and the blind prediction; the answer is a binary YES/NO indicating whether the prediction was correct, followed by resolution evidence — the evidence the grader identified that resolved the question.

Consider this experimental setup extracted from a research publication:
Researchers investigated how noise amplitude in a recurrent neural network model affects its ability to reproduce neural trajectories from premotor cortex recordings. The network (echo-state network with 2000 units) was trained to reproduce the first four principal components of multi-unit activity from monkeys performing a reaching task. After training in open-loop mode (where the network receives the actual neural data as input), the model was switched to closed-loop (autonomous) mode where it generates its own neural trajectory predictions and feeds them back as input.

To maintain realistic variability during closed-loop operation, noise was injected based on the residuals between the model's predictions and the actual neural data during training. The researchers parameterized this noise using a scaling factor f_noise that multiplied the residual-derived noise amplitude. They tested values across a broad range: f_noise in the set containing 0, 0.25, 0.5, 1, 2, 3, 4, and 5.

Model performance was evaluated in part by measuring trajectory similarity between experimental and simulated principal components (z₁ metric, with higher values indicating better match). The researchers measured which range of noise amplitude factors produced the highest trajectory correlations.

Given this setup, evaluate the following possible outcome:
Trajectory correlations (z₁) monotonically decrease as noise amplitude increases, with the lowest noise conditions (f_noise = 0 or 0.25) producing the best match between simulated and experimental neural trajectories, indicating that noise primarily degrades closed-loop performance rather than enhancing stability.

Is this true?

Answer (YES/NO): NO